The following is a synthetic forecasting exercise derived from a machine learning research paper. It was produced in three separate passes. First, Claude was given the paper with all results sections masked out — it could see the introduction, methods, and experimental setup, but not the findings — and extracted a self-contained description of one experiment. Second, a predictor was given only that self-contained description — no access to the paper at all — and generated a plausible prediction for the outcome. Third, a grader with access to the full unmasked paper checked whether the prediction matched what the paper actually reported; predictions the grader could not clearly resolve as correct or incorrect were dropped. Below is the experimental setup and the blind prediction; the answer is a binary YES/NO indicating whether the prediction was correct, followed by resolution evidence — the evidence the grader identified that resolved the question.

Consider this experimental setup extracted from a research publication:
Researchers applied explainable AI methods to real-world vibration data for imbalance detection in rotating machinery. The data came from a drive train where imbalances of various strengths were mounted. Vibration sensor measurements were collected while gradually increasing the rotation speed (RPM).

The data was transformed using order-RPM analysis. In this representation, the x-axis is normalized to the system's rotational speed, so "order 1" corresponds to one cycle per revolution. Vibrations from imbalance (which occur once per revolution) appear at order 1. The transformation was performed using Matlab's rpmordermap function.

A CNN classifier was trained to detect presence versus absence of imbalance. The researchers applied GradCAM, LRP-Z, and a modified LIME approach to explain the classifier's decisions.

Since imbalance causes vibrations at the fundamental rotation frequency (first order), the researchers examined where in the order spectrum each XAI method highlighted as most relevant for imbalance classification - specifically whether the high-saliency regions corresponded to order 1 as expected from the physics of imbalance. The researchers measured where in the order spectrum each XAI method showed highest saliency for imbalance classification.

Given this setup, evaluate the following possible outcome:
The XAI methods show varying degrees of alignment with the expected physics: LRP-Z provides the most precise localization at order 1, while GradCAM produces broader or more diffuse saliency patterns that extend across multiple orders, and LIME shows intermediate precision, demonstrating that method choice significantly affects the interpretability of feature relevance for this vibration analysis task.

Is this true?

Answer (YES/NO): NO